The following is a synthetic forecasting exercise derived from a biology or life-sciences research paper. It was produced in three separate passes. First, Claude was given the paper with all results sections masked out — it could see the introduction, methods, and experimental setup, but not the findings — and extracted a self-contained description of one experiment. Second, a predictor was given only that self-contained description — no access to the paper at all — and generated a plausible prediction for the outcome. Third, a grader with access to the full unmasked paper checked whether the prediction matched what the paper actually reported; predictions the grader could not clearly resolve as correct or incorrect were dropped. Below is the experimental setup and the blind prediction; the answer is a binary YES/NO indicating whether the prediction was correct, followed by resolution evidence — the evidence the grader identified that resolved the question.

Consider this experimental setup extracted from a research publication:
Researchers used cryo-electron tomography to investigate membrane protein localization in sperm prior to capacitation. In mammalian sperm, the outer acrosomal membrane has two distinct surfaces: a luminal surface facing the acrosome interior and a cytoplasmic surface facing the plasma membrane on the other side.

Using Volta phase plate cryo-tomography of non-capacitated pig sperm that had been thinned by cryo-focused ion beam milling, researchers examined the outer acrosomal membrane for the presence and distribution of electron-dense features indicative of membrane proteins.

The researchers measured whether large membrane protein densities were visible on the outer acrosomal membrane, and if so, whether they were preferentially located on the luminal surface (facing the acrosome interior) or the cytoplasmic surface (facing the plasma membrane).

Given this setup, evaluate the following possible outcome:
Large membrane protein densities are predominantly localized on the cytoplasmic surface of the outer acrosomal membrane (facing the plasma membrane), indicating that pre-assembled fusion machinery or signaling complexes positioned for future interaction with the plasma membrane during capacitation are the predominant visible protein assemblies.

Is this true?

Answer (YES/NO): NO